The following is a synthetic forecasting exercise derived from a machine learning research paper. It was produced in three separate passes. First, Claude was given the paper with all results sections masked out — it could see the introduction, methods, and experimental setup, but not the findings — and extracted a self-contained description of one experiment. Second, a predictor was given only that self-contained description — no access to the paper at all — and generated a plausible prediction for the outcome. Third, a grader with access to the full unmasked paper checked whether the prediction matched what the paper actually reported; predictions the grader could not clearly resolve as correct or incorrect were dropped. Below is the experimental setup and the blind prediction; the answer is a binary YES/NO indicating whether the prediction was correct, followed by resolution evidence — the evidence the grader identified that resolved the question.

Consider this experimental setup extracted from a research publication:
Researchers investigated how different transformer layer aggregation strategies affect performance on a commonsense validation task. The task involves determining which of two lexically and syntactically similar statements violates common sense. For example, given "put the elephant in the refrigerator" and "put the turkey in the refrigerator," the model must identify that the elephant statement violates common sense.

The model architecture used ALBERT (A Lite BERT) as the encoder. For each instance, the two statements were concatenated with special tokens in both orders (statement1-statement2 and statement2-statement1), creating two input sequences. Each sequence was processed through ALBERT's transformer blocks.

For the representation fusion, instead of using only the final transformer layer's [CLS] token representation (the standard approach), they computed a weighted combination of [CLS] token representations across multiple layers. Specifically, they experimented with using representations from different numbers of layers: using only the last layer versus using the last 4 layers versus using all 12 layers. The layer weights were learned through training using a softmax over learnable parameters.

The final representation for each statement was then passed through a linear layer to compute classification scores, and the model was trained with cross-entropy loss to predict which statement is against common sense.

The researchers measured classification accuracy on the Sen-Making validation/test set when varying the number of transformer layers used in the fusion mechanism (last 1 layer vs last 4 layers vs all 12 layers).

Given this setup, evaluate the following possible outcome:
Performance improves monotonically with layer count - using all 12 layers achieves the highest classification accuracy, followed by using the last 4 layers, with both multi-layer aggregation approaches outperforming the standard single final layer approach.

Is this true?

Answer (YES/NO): NO